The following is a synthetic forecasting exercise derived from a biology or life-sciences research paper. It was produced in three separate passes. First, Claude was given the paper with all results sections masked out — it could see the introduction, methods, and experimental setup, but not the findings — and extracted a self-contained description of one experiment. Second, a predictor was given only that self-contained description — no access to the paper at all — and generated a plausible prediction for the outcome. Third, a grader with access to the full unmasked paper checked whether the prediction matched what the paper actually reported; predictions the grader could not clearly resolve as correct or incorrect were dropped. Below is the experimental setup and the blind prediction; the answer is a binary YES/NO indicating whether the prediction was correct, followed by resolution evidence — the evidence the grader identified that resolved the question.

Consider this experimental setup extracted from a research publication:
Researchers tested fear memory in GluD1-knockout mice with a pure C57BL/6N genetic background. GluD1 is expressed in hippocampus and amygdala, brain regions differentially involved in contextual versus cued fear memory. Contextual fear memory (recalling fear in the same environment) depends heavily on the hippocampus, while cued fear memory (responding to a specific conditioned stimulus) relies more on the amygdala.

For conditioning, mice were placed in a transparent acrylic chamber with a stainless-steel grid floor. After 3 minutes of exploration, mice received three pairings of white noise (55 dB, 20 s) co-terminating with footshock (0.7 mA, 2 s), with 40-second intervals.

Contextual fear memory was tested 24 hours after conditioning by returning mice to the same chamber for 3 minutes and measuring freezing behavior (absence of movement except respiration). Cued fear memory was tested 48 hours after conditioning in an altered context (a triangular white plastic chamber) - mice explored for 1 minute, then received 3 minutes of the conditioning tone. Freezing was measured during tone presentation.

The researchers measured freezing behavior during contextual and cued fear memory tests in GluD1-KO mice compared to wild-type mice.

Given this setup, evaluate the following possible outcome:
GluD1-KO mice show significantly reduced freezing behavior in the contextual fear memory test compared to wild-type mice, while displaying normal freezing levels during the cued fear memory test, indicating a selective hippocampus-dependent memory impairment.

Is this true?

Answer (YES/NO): YES